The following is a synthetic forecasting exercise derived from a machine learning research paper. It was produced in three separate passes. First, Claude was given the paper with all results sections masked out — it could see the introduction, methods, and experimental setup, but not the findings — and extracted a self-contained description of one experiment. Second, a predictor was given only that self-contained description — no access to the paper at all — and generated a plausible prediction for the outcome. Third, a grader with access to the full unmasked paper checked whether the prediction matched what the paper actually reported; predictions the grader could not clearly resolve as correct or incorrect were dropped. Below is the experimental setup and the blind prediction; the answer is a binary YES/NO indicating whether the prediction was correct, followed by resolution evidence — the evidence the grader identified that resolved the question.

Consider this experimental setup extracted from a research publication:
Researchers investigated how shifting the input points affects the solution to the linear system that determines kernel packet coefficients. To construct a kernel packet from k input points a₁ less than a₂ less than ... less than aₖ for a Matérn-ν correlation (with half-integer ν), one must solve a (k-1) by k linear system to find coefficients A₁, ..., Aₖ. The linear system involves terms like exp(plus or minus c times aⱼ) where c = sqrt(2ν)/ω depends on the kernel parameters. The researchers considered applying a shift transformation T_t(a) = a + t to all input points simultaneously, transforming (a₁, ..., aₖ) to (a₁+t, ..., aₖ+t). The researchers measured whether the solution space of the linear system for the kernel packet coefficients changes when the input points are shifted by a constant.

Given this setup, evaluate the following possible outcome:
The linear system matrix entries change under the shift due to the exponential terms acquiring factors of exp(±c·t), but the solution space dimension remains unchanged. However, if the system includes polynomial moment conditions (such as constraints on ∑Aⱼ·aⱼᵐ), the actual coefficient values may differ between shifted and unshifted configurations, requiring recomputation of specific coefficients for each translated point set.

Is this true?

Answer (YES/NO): NO